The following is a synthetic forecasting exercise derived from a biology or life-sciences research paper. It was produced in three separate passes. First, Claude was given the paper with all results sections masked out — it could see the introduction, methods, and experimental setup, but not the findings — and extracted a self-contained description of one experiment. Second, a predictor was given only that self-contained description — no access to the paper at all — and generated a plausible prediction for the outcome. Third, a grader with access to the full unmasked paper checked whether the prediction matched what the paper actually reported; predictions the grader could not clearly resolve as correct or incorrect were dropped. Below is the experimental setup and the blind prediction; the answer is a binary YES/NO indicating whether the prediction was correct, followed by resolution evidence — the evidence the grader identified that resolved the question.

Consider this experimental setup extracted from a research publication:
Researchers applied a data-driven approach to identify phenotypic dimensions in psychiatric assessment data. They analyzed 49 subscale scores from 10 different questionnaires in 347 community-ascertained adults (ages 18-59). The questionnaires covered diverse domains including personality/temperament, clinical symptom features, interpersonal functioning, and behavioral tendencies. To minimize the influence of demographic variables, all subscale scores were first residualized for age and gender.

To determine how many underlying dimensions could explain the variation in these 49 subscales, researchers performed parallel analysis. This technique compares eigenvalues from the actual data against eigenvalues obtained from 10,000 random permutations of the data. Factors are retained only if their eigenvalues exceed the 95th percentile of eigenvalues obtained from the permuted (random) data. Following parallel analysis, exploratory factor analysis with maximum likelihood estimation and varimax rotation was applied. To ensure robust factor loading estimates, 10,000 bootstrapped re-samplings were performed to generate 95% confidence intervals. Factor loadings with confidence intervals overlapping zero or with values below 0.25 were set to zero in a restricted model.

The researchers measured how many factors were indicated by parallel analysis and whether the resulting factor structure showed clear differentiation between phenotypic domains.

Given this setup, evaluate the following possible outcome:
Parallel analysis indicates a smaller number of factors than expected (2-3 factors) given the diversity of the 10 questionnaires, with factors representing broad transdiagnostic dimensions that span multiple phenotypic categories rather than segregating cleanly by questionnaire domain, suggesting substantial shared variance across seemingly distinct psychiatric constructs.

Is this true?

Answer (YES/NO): NO